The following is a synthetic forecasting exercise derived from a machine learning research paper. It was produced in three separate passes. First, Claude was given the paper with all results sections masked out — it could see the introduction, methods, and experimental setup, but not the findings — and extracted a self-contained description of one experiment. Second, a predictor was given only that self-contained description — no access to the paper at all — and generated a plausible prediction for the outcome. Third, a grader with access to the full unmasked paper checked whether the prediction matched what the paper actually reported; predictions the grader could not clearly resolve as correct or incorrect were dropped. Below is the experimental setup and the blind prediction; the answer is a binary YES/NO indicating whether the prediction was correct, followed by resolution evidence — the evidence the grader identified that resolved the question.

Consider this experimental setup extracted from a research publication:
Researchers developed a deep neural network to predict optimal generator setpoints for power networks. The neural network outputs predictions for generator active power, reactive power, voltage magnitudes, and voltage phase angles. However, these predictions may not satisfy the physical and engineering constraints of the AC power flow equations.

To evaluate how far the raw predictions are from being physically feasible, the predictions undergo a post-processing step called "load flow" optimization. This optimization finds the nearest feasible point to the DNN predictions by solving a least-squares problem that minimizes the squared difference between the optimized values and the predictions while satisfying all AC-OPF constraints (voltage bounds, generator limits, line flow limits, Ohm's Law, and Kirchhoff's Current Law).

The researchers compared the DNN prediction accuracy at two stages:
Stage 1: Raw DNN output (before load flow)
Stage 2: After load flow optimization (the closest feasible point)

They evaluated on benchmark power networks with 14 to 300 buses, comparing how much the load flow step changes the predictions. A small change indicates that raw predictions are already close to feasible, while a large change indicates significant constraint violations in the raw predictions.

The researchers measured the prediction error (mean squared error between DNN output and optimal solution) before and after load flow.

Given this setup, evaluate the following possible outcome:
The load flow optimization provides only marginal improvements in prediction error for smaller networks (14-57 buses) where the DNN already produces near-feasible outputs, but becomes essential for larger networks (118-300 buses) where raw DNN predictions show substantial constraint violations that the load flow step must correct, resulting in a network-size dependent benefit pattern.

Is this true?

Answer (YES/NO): NO